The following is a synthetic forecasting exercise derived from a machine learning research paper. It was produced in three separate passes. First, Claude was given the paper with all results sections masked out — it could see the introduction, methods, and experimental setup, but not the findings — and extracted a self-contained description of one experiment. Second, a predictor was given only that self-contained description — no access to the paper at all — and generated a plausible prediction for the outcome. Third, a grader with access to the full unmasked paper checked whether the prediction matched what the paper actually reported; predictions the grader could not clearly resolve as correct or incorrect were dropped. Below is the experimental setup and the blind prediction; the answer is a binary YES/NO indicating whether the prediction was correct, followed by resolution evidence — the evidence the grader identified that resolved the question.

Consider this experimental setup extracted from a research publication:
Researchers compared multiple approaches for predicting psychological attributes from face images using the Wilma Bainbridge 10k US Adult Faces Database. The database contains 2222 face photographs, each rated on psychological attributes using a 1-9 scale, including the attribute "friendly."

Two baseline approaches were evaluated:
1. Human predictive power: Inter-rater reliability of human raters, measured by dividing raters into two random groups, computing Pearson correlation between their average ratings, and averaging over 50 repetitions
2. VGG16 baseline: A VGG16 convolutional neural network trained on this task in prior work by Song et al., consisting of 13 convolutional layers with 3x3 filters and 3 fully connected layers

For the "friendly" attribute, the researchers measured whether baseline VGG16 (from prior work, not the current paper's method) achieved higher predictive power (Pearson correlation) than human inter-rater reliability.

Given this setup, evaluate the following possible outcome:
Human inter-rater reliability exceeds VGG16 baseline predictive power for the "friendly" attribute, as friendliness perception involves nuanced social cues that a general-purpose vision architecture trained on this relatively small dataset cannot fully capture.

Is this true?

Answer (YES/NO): NO